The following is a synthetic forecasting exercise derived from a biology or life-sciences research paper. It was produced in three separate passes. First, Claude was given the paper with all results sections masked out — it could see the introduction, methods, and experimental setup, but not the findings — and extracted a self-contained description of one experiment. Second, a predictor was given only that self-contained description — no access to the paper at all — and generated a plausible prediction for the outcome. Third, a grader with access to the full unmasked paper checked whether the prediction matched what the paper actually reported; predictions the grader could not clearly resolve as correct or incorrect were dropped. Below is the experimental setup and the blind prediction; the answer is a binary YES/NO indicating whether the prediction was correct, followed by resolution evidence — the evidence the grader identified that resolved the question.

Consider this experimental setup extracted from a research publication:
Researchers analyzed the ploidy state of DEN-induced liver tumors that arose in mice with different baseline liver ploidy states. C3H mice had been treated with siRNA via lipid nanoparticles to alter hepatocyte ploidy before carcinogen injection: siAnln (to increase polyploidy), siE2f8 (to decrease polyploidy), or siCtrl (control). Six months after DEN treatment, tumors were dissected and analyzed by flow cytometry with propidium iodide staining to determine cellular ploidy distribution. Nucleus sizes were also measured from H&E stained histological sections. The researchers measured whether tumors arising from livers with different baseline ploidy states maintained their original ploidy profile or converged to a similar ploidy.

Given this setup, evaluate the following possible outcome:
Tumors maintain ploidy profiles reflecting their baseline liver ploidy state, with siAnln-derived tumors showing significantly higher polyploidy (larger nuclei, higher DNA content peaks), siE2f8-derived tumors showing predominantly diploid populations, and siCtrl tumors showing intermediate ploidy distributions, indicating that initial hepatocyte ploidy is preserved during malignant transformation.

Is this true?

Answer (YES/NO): NO